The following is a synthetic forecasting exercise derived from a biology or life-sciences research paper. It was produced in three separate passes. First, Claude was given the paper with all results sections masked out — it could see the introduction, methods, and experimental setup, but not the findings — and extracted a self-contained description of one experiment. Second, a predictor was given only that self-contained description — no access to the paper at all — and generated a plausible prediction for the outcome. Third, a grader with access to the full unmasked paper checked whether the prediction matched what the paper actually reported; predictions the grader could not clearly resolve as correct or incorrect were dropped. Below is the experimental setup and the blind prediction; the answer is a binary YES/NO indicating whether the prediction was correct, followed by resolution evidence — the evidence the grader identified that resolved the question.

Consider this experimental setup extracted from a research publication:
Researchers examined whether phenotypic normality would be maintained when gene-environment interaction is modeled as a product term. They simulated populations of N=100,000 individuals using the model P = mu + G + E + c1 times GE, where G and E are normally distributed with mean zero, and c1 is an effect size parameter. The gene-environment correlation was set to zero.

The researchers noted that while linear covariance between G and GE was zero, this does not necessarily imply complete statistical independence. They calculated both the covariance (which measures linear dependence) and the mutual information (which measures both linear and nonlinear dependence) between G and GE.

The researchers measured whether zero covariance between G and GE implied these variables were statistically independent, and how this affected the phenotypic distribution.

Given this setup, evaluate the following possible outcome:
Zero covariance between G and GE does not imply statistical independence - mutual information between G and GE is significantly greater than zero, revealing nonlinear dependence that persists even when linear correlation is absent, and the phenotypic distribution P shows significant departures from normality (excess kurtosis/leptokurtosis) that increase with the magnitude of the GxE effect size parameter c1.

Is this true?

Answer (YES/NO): NO